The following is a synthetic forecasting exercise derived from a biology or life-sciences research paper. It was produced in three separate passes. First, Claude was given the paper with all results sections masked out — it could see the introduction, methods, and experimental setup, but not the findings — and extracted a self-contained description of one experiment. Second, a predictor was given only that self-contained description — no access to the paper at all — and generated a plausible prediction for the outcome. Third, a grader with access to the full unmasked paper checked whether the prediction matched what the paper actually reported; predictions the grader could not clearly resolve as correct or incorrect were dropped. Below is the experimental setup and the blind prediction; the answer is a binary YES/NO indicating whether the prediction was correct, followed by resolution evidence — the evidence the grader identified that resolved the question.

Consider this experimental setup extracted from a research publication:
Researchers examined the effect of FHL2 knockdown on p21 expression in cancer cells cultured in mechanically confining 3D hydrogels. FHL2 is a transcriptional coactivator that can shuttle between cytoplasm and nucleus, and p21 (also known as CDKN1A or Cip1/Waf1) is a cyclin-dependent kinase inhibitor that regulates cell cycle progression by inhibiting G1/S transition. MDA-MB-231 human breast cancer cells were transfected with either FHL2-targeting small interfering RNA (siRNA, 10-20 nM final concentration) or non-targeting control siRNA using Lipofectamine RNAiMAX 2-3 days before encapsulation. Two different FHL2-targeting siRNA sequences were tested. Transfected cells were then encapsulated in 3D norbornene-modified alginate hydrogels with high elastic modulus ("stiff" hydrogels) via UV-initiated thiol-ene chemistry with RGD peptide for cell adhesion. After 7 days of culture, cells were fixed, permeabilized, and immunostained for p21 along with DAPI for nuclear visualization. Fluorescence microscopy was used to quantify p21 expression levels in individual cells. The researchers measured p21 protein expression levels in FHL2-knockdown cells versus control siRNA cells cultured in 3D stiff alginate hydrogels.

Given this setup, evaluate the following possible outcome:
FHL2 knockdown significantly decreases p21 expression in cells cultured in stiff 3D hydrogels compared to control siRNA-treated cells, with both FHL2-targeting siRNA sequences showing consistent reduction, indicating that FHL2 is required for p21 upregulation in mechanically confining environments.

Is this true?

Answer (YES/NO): NO